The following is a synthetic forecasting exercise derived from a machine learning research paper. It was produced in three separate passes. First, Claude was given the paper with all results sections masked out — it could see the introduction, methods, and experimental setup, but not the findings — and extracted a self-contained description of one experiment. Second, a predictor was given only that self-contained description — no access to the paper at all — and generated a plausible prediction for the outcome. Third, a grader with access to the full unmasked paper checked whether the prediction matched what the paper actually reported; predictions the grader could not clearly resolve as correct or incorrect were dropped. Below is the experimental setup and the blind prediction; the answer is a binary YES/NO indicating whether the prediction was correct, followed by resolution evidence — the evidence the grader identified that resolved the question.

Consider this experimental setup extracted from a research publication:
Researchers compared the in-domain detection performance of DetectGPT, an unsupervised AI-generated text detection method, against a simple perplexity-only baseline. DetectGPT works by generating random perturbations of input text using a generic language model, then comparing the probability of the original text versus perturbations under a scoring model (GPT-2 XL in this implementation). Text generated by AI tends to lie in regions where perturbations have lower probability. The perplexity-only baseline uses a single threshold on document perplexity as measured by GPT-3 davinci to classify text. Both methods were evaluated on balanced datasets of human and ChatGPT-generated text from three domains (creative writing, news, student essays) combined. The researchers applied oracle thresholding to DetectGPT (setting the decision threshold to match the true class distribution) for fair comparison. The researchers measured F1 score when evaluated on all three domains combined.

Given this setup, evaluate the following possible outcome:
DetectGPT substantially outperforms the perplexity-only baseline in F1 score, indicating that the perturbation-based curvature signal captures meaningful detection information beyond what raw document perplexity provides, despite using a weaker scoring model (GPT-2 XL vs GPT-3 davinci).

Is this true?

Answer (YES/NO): NO